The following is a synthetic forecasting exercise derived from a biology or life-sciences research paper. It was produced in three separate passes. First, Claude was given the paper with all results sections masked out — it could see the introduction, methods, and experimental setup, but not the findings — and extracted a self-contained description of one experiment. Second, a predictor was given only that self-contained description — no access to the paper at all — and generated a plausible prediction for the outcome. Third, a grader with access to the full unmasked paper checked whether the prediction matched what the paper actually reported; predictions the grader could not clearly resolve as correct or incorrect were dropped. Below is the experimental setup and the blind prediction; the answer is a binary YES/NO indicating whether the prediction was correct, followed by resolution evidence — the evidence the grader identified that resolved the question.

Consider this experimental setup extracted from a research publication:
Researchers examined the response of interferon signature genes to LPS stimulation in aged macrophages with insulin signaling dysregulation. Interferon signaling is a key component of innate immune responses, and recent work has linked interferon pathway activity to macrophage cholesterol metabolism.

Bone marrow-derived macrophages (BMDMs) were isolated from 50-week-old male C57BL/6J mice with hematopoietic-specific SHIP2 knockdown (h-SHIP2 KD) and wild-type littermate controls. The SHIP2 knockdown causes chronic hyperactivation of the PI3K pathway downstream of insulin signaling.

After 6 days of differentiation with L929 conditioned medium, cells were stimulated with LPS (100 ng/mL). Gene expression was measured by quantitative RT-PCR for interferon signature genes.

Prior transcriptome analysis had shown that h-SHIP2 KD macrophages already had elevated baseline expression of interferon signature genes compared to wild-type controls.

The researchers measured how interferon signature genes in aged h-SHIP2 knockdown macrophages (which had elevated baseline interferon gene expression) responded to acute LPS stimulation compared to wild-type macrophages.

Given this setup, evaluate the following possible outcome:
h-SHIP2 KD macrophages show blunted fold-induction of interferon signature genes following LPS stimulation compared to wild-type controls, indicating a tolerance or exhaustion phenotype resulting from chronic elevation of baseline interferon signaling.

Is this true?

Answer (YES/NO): YES